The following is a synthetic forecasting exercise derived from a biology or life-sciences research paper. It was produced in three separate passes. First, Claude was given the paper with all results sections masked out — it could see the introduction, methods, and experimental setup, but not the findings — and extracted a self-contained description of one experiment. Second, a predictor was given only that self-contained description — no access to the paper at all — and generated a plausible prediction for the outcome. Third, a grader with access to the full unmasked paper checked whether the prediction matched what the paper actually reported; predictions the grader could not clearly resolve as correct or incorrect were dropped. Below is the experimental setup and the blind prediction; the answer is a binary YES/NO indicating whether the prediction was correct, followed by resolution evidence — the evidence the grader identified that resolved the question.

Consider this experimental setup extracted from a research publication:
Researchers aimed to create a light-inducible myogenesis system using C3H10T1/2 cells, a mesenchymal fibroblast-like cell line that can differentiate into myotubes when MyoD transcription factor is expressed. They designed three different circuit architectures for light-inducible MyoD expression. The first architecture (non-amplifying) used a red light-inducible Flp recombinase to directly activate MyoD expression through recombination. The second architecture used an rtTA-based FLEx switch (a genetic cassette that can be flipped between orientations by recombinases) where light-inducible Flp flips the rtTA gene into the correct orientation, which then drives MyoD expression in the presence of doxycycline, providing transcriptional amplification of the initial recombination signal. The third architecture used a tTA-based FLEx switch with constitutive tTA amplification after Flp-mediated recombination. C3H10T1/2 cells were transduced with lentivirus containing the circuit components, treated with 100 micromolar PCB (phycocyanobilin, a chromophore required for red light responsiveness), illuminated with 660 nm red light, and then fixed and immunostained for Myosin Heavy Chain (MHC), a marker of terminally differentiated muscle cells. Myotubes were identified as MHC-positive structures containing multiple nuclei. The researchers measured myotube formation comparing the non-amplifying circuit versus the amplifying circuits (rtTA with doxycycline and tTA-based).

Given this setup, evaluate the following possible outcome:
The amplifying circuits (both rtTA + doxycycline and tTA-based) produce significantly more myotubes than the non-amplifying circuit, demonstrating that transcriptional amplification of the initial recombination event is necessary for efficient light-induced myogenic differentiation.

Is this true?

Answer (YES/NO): YES